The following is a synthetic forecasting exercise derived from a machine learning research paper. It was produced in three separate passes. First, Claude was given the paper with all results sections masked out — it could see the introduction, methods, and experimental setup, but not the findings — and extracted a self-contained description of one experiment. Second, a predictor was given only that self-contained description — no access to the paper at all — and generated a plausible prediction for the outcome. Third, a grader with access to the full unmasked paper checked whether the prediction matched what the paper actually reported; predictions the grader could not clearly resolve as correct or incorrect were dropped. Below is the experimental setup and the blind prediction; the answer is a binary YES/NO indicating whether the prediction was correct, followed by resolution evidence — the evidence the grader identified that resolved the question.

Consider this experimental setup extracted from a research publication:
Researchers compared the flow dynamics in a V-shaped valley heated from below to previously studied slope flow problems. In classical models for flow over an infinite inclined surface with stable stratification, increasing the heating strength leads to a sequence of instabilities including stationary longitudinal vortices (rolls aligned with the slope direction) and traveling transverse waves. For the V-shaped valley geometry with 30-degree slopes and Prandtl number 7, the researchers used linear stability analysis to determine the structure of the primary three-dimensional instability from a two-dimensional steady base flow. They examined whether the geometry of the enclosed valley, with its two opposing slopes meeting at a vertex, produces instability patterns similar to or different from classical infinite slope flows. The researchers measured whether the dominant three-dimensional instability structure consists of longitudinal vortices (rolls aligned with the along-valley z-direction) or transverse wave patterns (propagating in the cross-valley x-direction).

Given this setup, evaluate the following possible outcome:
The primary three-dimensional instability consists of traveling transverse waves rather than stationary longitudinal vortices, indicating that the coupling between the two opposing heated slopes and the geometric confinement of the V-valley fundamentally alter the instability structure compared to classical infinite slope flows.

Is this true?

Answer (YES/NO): NO